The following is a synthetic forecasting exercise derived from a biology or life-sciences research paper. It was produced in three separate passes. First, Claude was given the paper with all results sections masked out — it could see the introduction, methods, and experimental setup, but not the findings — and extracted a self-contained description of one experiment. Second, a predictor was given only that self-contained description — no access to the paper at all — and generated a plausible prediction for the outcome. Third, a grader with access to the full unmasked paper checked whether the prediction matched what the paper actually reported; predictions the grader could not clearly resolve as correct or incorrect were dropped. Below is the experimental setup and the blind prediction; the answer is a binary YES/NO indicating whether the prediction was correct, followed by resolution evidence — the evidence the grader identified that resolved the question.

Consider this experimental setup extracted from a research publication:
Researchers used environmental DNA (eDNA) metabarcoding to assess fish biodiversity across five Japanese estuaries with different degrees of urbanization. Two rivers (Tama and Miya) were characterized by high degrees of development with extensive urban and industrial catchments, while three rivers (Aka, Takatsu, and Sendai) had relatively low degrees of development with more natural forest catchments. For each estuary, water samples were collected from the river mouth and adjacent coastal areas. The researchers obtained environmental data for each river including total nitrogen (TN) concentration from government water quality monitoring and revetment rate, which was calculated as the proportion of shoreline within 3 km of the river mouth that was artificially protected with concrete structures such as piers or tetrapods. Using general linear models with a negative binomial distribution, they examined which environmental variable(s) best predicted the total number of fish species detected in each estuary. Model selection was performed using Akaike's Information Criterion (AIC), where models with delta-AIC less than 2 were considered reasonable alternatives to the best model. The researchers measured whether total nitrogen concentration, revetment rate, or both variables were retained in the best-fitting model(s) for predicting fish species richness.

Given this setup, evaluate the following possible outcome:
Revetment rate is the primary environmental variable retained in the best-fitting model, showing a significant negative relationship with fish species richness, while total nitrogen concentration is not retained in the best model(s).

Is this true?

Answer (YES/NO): NO